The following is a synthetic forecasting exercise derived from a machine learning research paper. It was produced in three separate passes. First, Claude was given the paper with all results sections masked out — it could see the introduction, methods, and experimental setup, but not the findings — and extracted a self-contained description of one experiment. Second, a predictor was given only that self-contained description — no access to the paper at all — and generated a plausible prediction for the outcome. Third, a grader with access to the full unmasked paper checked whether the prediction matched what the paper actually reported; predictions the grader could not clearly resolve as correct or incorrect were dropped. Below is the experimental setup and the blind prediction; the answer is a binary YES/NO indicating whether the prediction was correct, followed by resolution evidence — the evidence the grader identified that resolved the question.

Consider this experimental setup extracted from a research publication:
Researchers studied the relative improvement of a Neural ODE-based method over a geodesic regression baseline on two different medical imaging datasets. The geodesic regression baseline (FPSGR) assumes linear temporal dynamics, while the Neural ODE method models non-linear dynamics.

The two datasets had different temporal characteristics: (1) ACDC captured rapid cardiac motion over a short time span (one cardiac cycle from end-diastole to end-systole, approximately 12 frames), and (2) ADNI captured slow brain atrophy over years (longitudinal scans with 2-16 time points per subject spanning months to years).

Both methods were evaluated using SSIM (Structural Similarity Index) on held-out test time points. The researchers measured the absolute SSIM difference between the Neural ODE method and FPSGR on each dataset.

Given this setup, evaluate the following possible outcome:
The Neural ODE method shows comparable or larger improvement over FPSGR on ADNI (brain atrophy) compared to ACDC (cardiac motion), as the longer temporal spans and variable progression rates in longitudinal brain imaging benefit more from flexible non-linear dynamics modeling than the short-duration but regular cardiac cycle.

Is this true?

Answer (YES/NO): YES